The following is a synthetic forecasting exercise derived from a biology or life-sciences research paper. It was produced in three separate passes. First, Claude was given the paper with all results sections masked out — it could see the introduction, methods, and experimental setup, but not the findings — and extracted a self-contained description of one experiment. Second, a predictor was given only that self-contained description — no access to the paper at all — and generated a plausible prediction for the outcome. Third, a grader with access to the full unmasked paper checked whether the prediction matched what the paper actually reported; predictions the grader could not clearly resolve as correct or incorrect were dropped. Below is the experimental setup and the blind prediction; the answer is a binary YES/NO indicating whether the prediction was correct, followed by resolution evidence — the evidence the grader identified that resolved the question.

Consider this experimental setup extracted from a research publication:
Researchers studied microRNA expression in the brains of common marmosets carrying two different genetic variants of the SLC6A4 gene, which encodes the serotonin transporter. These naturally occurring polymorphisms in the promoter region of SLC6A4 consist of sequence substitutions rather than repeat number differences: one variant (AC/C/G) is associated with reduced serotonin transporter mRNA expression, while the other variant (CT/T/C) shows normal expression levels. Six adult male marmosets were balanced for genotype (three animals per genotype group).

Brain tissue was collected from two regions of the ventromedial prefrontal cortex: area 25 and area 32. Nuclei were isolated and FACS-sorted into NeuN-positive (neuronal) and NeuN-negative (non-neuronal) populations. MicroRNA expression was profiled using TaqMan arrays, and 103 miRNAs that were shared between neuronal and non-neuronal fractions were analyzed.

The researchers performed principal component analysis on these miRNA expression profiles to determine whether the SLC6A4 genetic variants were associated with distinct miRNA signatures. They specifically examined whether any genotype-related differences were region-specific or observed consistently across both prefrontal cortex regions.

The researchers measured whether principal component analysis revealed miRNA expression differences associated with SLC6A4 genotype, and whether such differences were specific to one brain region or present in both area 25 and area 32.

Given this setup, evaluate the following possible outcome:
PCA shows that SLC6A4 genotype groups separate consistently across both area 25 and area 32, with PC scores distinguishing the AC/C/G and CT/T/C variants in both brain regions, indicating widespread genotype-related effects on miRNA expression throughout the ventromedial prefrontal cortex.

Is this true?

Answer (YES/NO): NO